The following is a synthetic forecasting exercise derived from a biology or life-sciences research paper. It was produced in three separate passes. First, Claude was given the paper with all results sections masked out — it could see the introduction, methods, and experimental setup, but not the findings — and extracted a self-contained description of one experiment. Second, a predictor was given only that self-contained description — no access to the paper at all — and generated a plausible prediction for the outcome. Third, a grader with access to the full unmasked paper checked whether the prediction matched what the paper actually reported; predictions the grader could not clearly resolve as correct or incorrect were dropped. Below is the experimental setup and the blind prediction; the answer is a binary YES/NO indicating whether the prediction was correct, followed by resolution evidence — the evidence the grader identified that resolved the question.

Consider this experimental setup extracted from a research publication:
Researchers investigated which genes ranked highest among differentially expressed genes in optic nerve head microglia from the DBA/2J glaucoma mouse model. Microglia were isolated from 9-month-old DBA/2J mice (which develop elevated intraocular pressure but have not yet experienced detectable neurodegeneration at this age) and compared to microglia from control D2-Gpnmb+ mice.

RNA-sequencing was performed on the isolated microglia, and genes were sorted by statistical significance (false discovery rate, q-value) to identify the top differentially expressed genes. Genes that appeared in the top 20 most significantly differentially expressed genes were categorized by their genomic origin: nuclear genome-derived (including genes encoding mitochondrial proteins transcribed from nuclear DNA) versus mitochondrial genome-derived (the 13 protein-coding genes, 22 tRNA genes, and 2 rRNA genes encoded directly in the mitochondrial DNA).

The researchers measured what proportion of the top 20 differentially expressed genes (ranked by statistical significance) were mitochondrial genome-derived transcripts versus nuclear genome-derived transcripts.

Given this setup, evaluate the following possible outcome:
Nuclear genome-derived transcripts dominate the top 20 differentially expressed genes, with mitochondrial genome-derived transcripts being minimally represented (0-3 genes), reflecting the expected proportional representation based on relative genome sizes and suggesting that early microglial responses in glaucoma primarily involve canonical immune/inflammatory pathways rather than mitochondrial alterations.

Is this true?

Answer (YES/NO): NO